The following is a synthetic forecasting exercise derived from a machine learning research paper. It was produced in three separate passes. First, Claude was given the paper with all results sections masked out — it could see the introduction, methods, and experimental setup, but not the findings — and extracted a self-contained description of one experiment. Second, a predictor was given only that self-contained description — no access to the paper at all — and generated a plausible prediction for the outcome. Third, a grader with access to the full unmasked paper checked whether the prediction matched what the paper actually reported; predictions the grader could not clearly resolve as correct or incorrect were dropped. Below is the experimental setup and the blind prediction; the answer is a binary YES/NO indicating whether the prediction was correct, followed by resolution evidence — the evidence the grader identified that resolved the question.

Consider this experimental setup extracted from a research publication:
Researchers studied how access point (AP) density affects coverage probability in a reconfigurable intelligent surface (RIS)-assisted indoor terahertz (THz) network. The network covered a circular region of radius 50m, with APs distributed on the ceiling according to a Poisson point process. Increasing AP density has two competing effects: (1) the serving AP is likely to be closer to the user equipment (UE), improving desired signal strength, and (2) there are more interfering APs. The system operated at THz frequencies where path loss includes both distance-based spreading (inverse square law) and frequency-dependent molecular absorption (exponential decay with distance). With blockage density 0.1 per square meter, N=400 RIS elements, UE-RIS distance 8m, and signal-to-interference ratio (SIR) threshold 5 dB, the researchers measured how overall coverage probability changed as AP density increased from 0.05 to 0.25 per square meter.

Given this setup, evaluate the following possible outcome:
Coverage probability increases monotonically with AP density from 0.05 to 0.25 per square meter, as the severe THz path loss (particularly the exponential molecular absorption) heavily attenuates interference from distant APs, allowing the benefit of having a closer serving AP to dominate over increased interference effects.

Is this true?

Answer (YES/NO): NO